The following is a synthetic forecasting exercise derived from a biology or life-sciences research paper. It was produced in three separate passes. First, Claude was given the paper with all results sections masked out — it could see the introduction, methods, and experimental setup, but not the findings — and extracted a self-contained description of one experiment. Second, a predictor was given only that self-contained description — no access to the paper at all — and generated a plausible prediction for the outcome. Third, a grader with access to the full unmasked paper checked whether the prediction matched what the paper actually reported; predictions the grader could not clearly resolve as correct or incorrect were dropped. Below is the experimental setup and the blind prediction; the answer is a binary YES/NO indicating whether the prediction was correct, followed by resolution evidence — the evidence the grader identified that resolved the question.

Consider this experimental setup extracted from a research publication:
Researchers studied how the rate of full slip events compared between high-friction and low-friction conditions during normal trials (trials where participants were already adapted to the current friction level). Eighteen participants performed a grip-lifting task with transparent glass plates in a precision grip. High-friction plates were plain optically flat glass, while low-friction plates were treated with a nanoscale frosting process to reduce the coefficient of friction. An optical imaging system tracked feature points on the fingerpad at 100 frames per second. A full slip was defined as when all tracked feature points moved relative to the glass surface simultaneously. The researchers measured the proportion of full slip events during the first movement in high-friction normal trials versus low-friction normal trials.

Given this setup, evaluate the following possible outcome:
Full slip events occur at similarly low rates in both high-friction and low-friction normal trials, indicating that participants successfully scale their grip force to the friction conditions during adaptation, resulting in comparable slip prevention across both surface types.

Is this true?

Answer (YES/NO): YES